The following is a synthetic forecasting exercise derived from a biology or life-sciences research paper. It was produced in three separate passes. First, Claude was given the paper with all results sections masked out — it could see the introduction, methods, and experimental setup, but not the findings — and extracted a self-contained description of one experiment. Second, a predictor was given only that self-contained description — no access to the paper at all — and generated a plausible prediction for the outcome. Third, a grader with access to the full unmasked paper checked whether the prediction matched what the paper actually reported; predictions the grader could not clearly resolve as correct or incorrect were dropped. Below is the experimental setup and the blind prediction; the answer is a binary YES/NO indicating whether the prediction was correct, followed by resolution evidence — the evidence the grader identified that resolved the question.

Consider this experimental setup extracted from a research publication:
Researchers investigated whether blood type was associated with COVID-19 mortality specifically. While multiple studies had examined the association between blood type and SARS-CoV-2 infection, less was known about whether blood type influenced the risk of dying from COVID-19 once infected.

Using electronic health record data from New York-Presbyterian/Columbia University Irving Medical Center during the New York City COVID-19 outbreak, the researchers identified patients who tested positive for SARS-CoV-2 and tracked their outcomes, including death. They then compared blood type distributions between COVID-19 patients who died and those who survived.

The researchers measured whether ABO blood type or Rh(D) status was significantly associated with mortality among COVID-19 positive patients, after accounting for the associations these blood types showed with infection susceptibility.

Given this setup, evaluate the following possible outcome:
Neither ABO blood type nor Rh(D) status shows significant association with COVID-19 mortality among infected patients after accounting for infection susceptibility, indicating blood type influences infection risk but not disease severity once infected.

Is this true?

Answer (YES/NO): NO